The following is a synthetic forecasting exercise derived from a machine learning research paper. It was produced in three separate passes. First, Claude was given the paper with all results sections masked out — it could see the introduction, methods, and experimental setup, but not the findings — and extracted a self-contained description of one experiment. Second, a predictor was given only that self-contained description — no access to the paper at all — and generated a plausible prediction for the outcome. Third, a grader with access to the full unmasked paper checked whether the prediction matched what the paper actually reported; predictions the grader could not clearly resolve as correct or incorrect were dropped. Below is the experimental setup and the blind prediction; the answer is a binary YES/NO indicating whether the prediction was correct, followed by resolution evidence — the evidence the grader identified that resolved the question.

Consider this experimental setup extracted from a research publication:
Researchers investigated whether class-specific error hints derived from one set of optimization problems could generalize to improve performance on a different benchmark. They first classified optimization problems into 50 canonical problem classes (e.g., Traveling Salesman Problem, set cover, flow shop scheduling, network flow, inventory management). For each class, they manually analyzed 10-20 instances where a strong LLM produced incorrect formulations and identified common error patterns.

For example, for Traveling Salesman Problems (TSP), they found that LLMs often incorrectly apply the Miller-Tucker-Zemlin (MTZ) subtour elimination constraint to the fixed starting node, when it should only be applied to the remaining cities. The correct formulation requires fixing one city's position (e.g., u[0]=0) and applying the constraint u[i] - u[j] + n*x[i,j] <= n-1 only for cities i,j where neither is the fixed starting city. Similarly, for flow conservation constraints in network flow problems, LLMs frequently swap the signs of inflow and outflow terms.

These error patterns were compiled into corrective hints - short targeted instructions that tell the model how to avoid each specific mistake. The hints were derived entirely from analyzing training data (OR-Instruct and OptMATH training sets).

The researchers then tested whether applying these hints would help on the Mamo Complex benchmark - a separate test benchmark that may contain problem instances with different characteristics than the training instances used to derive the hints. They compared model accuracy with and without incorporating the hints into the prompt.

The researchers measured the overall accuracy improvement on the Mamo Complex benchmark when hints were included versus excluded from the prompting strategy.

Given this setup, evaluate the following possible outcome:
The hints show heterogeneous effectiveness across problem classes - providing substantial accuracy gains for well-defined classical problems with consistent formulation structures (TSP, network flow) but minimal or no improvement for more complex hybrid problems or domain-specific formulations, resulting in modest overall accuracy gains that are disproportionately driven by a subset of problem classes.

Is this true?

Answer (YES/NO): NO